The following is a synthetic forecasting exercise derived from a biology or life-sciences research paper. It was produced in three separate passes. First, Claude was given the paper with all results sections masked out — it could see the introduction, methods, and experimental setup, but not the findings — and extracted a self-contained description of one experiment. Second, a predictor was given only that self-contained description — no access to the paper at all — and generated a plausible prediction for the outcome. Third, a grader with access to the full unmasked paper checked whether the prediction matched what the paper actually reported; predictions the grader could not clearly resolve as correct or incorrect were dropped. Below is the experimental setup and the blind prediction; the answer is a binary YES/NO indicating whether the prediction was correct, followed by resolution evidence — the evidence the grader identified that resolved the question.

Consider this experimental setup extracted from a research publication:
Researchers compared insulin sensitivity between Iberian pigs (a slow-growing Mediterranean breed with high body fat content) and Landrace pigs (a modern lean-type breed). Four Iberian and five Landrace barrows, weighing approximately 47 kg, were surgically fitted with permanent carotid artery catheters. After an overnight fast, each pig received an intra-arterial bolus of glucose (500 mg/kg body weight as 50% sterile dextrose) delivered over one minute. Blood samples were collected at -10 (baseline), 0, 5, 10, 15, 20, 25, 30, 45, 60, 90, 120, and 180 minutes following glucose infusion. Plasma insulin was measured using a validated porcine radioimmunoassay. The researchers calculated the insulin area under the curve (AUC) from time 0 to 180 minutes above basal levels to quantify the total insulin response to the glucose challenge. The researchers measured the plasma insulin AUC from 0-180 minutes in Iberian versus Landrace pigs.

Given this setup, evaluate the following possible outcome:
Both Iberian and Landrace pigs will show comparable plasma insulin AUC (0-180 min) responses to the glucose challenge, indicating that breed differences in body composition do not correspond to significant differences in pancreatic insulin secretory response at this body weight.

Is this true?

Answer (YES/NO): NO